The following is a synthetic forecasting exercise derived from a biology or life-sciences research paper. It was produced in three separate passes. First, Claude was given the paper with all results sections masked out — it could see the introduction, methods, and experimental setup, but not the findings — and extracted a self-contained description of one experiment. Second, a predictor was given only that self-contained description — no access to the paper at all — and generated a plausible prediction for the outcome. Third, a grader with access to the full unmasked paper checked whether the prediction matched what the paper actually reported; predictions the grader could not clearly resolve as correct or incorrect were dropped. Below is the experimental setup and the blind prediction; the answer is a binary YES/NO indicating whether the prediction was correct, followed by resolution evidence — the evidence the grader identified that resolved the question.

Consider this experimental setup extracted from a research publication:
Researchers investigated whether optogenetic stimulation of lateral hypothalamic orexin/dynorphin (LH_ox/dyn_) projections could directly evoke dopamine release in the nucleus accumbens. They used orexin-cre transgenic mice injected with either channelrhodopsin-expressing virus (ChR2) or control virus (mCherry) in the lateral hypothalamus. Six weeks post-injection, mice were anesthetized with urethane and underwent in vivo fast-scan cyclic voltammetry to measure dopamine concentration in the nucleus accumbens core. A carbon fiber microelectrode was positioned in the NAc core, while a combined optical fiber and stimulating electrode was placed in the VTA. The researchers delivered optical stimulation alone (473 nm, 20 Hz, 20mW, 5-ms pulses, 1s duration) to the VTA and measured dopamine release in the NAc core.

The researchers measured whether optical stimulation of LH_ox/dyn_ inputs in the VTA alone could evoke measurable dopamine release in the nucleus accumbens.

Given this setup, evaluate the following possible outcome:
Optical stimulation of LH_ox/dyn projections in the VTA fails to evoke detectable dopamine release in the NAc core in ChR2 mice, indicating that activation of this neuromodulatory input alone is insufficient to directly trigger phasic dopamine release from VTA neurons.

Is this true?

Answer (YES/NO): YES